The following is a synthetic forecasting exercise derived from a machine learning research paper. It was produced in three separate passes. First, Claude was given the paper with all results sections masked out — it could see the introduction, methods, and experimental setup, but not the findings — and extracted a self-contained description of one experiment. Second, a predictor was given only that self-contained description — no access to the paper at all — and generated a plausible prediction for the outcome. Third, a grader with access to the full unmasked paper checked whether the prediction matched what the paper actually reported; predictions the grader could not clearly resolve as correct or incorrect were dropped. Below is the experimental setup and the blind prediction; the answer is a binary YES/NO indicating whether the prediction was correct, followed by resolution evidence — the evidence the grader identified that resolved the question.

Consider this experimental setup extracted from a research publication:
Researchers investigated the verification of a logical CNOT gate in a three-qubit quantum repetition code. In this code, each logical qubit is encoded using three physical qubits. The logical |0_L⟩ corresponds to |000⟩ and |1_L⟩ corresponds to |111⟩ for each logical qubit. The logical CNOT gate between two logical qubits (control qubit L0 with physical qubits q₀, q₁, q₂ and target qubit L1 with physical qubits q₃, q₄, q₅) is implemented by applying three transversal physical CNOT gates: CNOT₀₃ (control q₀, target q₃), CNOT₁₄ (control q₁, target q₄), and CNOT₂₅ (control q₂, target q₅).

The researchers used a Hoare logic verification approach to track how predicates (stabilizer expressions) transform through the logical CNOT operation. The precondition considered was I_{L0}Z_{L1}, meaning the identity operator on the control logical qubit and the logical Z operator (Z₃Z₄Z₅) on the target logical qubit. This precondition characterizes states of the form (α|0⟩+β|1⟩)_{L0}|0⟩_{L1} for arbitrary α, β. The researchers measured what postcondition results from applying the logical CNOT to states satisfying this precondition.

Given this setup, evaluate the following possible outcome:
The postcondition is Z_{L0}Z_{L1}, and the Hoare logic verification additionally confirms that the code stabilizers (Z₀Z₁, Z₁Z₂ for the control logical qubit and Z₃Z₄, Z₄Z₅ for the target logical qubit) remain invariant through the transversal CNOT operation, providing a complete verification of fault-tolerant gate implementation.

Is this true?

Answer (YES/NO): NO